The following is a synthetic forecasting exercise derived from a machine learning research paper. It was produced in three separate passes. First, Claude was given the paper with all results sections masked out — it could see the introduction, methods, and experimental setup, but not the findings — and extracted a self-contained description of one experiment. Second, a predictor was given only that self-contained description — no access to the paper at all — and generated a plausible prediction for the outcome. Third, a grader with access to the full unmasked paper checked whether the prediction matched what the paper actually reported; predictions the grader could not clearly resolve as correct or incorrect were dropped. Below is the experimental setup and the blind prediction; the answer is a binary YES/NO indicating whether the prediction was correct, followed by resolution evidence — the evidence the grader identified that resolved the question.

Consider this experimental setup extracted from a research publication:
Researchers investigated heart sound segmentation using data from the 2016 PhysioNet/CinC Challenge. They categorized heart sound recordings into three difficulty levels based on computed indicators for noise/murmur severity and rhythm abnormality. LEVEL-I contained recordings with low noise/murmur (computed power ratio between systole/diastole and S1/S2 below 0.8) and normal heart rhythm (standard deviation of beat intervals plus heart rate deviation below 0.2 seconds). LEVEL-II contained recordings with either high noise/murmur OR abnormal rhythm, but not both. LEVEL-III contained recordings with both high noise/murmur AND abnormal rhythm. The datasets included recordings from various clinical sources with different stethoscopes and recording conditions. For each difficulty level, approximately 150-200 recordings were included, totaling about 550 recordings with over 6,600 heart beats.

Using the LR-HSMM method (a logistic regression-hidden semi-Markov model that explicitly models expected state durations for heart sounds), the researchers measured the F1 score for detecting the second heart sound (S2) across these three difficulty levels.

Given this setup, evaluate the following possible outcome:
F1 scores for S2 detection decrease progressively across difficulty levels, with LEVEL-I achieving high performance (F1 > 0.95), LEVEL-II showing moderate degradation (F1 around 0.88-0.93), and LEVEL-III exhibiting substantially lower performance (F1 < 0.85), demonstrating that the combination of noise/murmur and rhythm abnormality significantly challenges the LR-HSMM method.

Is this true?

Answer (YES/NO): NO